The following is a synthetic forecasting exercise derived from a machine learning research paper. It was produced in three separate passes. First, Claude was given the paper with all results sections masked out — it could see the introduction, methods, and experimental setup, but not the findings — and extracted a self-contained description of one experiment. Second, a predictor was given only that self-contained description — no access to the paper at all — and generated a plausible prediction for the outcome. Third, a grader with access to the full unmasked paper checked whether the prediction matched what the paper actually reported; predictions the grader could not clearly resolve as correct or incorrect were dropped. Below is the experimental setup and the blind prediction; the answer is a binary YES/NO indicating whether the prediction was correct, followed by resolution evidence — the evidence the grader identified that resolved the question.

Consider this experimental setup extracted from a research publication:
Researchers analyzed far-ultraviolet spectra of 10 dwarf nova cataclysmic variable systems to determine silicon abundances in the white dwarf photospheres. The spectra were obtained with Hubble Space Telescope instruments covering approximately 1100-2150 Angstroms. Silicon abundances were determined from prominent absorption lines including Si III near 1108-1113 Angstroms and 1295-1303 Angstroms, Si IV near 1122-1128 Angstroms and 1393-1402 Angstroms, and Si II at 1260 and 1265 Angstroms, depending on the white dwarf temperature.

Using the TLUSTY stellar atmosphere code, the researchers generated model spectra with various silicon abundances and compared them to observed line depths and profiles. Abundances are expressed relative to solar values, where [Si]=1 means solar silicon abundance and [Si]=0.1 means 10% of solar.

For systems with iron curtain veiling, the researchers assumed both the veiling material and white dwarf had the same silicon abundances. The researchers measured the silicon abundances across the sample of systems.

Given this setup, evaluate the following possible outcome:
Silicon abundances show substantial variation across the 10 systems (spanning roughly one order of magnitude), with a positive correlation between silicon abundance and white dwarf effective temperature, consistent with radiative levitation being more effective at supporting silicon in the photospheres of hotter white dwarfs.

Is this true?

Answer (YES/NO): NO